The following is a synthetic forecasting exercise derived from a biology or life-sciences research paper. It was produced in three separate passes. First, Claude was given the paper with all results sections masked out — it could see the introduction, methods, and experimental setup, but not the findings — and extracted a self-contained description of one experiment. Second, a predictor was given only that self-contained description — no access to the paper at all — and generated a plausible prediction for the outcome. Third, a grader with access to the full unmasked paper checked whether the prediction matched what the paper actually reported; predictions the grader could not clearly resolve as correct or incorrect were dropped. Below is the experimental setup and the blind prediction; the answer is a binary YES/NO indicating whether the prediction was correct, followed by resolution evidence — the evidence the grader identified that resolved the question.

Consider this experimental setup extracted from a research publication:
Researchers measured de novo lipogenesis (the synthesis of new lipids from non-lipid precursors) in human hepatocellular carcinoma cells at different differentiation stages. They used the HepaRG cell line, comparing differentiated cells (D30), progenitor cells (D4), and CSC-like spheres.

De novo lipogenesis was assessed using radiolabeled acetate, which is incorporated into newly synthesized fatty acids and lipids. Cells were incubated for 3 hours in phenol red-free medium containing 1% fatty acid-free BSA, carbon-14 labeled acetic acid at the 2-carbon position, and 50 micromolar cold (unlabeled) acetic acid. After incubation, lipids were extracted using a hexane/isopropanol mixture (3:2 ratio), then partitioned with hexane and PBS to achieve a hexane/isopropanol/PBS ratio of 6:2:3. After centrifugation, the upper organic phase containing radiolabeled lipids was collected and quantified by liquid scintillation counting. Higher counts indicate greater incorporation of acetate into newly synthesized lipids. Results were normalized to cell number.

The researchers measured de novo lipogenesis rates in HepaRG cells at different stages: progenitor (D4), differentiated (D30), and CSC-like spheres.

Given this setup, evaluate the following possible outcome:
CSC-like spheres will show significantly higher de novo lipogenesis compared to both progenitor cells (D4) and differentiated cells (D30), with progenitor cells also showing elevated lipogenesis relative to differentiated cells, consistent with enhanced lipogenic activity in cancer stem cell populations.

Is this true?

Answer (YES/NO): NO